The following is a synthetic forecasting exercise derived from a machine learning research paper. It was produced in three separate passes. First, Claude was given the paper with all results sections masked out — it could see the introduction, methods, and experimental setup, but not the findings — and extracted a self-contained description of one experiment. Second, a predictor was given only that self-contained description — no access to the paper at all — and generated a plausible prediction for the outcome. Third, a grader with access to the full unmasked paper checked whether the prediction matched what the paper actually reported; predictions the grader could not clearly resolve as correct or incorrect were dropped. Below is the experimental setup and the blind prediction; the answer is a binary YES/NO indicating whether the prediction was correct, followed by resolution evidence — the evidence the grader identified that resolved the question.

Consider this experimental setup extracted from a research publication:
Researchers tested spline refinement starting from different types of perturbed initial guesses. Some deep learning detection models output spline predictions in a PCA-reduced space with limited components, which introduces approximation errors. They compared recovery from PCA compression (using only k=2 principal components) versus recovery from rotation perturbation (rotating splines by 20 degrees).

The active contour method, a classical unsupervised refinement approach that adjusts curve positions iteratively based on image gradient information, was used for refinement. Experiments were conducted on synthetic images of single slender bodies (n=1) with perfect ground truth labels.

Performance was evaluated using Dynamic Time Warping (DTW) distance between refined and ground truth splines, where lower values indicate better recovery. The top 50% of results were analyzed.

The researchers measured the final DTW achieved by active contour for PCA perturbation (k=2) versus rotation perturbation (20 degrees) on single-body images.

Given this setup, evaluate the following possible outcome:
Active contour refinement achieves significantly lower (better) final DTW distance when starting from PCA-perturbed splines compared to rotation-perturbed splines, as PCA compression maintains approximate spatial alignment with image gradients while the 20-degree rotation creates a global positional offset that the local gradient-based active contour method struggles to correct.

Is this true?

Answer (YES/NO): NO